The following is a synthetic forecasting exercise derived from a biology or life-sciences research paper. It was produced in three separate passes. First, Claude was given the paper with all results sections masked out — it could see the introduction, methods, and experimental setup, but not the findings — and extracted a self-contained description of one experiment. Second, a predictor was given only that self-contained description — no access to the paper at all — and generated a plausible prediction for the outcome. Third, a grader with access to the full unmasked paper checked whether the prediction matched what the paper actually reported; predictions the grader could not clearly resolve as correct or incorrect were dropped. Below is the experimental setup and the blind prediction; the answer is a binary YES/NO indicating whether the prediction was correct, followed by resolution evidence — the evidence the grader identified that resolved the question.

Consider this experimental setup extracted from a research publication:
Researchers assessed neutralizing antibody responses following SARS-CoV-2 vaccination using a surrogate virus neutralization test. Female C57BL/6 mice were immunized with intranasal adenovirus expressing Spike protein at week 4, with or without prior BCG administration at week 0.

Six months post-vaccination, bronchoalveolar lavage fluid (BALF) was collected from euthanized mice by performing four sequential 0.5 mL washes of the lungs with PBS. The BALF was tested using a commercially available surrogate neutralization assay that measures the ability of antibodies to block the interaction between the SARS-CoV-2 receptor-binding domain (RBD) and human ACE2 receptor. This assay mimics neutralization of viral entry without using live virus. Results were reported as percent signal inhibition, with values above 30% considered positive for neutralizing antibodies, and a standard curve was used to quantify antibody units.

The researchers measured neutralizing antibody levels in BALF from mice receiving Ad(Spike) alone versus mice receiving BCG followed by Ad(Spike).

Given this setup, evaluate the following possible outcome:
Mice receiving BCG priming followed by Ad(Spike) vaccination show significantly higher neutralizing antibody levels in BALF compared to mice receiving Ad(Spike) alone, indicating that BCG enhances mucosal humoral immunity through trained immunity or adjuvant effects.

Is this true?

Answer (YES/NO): NO